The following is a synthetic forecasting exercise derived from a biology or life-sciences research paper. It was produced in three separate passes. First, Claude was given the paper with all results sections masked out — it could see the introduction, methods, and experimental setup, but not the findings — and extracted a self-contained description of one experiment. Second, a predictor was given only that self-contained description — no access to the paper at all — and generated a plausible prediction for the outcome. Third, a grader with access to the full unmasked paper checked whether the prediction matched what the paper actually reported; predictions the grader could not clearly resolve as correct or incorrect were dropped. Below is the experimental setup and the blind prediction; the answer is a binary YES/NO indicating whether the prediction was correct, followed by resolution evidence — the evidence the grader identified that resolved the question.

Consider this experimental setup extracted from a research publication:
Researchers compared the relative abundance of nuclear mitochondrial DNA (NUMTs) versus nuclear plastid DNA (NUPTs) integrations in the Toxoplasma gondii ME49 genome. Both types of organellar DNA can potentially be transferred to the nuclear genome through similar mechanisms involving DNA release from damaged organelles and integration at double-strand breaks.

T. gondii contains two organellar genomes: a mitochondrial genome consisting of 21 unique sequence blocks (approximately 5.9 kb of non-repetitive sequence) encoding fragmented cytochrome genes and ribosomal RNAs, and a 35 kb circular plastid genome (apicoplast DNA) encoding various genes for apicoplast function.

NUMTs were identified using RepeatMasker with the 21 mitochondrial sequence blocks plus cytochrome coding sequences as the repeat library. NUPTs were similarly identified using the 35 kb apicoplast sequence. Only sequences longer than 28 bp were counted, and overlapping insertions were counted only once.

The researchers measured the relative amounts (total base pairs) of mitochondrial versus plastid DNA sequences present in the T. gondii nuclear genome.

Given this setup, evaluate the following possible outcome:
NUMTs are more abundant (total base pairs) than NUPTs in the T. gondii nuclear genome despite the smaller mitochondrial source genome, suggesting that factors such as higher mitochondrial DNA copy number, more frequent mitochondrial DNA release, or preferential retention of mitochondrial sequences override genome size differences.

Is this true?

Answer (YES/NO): YES